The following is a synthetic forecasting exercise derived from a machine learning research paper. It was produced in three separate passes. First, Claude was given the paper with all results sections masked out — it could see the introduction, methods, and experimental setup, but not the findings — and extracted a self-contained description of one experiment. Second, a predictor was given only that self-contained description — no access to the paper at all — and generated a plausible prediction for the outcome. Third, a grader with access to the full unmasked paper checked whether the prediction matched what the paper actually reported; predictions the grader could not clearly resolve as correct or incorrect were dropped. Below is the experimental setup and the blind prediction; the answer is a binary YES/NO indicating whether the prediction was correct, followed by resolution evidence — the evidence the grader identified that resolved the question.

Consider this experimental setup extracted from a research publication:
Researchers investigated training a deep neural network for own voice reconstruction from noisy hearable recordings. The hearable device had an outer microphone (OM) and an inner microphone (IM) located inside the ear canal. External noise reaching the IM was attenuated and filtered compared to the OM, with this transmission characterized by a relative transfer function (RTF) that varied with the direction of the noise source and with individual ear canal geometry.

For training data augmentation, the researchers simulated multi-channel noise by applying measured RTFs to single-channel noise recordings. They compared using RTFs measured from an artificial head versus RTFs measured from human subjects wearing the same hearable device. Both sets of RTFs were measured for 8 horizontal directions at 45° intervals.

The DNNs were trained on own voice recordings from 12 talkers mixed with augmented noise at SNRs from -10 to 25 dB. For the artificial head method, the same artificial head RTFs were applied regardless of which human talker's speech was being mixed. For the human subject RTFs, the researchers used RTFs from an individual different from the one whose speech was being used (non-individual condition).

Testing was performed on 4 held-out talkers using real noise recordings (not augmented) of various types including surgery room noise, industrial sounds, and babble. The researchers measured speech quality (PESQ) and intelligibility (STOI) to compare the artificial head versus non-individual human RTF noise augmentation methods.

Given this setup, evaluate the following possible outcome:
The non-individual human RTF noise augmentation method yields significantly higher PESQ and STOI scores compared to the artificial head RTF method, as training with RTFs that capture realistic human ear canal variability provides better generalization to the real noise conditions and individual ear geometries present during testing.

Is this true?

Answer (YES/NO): NO